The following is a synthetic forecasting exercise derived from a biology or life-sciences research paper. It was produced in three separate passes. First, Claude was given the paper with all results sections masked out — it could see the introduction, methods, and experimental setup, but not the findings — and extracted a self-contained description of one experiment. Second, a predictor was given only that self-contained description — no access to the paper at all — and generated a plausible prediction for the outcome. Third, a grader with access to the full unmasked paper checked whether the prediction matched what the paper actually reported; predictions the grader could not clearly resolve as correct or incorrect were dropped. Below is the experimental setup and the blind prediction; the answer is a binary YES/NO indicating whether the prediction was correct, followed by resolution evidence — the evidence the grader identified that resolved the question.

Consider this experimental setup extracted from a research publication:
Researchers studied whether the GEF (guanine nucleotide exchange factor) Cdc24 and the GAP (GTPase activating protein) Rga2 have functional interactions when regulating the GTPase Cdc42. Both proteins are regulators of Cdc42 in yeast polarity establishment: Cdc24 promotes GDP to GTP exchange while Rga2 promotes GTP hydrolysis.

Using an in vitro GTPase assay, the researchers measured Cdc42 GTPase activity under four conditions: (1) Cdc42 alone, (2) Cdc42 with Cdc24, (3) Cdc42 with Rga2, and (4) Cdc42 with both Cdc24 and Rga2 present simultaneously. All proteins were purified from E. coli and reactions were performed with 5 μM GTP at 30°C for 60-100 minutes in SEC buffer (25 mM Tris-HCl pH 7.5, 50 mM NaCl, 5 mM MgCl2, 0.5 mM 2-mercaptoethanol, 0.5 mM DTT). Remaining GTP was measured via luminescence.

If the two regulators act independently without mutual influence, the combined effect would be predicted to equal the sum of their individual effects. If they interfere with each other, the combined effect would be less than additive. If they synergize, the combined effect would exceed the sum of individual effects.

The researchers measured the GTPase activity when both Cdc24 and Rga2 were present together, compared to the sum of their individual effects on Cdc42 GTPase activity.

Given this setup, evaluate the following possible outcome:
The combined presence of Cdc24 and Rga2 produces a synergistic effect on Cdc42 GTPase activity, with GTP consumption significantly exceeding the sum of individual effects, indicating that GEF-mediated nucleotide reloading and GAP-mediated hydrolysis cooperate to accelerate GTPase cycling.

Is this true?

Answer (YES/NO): YES